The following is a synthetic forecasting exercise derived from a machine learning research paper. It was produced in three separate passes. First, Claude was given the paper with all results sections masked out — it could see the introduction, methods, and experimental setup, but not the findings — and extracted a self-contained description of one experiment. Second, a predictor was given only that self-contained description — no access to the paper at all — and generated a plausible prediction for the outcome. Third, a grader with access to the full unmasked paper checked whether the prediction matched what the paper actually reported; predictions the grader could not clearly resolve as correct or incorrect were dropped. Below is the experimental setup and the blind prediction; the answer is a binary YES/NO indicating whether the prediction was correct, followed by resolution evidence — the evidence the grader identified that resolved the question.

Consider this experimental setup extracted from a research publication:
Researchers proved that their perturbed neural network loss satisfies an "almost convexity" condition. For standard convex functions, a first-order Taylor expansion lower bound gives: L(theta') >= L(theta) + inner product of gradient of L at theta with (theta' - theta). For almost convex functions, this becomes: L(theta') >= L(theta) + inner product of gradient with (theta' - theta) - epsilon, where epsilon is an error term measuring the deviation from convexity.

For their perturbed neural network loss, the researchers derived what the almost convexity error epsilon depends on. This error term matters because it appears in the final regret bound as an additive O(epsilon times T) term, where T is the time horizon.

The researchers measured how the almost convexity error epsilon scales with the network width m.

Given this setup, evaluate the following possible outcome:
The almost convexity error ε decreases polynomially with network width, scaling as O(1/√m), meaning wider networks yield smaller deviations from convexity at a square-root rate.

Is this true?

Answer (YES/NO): YES